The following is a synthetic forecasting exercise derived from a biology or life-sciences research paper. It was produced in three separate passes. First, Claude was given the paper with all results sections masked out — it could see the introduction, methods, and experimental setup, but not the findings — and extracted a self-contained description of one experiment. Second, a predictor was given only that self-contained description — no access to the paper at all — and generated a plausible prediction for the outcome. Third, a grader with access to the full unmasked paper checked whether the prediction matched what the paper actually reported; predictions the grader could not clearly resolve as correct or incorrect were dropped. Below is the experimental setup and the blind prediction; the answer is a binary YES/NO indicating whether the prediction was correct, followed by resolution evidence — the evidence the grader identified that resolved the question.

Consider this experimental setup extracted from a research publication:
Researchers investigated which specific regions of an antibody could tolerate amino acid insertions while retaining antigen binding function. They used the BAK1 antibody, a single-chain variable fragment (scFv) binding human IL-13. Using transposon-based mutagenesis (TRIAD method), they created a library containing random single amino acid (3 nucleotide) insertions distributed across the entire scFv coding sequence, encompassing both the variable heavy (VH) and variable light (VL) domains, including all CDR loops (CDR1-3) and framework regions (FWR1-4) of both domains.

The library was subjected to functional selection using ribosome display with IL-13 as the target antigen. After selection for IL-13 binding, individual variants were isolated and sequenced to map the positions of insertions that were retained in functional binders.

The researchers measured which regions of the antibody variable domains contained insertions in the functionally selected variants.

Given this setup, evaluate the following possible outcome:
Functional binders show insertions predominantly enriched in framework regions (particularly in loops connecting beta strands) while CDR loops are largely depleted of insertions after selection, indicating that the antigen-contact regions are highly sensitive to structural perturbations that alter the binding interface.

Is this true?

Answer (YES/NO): NO